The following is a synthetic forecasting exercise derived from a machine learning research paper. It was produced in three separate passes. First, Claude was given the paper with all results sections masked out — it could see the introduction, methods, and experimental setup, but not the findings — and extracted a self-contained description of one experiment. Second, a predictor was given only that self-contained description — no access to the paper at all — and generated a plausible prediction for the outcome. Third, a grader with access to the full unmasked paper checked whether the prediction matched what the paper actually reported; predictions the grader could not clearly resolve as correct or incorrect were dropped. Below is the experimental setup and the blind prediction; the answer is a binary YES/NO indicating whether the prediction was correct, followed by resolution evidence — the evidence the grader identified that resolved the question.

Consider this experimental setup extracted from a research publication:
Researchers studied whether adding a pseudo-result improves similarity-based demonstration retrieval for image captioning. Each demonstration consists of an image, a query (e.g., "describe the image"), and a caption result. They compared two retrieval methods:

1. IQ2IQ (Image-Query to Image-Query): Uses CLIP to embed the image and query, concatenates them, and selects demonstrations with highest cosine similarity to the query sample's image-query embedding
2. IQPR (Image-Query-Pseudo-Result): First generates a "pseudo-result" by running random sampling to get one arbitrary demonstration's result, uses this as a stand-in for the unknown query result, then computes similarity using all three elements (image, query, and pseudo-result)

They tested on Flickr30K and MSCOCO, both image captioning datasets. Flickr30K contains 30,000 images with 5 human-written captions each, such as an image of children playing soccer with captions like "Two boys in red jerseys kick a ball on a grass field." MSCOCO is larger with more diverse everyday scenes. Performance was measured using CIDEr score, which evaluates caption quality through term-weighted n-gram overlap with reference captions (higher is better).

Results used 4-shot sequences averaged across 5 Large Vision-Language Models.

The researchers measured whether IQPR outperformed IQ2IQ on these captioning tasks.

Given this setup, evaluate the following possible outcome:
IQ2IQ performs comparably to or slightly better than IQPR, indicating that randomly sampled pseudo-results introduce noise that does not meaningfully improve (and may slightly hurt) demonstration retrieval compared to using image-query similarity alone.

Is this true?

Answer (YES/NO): NO